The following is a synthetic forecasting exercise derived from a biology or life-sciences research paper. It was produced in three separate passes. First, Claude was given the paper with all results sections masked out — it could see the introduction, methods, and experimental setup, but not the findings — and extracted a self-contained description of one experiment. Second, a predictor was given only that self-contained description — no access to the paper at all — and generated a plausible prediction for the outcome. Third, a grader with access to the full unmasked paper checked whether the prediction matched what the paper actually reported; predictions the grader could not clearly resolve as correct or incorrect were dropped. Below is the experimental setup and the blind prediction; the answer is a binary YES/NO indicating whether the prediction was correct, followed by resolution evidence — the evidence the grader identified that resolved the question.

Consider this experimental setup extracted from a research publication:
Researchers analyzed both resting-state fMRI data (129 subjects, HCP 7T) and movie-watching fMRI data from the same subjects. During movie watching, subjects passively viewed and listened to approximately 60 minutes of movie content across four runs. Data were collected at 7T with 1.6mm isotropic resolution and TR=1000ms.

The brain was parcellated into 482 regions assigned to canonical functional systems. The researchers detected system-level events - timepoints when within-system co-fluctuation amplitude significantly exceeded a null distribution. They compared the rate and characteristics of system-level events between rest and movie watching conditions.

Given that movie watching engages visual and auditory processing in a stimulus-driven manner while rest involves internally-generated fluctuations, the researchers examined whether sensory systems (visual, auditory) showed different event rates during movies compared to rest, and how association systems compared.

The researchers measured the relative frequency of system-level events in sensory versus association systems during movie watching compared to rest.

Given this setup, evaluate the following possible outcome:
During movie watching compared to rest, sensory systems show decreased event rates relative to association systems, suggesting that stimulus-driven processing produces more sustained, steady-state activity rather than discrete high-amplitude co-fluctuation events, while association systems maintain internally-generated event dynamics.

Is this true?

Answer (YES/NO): NO